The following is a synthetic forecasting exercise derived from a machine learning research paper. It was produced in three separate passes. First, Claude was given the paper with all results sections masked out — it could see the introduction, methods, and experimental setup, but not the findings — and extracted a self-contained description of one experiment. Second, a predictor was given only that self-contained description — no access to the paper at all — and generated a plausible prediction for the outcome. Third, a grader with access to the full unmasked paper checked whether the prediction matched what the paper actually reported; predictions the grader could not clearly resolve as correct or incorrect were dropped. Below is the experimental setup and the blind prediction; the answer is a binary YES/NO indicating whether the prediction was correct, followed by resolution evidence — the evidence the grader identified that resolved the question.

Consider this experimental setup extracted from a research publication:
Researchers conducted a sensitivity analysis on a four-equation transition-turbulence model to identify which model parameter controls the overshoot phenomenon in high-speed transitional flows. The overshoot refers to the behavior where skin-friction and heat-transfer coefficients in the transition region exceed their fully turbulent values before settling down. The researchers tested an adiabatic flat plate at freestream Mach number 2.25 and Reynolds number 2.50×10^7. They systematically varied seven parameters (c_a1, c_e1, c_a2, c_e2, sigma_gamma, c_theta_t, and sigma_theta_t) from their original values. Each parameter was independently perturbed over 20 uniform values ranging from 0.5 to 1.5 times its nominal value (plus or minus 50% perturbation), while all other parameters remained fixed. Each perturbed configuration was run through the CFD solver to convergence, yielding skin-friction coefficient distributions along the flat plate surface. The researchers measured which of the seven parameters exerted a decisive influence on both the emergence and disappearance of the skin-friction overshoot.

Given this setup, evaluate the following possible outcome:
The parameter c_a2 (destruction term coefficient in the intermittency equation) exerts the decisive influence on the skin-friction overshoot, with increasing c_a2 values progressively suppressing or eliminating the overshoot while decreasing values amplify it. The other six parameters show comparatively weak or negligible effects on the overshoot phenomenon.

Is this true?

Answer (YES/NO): NO